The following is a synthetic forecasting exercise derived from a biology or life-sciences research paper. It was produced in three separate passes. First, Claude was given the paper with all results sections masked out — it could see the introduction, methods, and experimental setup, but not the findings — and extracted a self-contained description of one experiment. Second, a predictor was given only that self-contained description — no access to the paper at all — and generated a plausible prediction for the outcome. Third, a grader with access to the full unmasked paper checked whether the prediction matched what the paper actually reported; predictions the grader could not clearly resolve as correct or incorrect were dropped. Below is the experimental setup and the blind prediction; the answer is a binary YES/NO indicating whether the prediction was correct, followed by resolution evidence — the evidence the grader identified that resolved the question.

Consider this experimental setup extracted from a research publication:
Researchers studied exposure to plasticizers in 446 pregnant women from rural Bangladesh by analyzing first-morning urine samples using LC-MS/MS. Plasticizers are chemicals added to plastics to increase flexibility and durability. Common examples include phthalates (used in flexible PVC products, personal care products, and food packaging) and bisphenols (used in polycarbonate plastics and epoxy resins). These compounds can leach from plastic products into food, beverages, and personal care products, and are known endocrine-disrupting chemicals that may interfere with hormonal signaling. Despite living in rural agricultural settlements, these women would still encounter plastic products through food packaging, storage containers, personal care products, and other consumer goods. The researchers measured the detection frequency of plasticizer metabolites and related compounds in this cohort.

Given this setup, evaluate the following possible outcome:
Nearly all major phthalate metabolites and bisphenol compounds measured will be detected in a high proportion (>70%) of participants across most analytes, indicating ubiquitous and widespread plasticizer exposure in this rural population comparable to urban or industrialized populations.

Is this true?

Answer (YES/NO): NO